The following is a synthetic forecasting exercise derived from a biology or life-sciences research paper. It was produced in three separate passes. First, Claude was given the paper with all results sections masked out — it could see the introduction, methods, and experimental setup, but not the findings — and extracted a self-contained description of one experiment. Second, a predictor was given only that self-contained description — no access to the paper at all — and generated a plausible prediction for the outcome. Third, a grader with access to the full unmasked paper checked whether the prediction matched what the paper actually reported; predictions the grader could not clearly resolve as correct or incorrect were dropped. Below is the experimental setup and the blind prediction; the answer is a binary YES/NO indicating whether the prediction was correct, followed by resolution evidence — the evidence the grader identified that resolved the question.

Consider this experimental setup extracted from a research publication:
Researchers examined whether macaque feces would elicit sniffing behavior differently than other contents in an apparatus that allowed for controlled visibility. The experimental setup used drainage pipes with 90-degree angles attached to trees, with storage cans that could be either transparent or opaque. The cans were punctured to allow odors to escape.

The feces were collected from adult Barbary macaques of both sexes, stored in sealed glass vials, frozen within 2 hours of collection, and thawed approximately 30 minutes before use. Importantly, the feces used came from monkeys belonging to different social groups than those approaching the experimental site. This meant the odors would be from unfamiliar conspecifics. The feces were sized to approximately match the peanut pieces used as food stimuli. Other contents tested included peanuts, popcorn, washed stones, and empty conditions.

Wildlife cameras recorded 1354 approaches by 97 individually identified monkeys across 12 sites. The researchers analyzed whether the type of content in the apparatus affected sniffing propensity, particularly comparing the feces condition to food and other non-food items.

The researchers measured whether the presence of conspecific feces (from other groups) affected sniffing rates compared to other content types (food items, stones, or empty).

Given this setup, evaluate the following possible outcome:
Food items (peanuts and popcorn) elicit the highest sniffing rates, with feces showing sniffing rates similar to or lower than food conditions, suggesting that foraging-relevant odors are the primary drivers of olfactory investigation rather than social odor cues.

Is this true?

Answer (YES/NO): NO